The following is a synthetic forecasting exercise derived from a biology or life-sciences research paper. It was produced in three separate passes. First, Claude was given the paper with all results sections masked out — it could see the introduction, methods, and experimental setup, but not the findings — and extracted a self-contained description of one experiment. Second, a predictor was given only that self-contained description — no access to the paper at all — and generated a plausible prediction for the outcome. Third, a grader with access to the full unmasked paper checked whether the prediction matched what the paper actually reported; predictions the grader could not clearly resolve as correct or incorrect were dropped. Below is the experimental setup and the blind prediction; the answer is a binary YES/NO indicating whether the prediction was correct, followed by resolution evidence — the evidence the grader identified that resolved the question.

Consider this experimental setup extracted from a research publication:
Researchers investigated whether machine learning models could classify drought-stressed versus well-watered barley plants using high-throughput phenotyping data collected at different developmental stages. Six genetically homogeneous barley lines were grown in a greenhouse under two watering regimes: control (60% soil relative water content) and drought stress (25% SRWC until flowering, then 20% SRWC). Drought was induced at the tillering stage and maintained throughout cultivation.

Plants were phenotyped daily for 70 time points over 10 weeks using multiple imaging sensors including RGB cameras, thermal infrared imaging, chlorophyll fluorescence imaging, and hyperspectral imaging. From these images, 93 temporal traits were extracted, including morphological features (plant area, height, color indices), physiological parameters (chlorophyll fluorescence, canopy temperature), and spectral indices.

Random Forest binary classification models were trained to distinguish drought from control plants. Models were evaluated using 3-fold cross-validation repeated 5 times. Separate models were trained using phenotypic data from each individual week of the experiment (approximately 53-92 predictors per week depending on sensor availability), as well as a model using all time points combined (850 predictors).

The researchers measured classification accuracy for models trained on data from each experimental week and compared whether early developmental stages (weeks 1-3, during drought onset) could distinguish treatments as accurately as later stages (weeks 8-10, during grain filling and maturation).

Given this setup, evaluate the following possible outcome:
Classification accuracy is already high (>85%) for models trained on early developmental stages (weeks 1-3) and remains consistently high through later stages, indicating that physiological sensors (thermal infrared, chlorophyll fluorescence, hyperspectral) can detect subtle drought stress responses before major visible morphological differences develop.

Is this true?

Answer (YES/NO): YES